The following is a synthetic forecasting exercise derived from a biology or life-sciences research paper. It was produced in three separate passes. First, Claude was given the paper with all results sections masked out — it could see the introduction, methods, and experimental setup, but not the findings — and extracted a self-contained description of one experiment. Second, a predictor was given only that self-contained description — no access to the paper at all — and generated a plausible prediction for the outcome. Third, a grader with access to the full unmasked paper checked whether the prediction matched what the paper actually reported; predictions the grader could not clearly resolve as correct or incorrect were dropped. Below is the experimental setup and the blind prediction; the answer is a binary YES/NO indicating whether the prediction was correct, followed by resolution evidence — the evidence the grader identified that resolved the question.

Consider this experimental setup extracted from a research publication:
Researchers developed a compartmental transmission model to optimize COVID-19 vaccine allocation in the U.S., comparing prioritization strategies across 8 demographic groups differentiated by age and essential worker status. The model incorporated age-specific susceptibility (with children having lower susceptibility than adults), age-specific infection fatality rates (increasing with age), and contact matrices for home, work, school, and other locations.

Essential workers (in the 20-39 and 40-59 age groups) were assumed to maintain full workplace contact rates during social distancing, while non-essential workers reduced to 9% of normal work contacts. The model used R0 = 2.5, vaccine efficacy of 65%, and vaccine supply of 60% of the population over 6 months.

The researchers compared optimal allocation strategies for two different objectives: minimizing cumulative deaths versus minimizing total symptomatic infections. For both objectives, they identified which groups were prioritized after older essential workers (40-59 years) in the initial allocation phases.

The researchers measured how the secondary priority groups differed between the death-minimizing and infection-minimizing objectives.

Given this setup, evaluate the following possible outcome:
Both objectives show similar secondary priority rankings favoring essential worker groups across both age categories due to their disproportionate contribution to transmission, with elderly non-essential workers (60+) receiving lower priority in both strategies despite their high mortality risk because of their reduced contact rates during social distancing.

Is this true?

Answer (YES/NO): NO